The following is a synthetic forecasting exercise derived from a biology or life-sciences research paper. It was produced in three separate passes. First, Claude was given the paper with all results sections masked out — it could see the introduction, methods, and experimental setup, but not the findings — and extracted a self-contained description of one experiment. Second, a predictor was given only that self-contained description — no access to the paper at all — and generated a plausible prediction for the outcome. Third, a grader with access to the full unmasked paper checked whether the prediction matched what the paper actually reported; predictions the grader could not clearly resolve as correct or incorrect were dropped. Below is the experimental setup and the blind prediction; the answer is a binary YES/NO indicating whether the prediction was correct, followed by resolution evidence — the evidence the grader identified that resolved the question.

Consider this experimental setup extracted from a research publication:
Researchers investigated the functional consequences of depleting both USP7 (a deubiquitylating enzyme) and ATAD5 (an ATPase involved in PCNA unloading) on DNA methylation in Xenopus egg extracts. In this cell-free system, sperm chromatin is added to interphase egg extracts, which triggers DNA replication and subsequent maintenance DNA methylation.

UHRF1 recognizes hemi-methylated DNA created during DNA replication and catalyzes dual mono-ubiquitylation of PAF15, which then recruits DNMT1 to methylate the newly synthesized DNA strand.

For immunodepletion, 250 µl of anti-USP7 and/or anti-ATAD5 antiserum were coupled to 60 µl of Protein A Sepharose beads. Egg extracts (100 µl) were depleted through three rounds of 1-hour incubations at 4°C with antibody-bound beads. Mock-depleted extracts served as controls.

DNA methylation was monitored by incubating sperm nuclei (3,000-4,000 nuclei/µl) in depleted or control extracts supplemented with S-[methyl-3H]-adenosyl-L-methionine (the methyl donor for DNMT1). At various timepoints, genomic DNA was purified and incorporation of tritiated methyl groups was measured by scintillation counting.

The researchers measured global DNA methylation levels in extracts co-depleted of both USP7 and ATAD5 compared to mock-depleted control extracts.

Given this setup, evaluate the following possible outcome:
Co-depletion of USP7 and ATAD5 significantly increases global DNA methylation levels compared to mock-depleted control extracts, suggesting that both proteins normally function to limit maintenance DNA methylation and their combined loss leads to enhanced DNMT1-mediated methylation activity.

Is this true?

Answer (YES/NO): YES